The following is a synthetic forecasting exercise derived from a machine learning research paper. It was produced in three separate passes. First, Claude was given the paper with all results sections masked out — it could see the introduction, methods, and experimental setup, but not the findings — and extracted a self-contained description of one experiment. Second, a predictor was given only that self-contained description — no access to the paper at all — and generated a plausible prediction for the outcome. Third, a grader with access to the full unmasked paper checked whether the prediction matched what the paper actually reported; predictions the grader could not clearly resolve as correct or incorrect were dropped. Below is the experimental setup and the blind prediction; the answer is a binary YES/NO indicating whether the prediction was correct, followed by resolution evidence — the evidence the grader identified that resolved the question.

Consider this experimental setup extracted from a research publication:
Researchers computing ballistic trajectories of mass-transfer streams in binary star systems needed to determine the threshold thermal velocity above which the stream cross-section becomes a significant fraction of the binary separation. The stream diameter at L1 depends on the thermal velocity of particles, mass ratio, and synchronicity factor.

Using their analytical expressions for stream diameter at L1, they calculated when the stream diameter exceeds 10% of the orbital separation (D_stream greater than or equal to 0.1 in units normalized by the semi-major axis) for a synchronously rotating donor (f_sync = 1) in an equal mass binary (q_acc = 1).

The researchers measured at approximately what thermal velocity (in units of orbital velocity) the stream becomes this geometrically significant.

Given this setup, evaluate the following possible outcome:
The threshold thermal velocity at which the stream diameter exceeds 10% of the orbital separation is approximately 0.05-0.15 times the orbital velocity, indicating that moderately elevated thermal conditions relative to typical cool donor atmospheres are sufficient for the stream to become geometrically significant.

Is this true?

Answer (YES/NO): YES